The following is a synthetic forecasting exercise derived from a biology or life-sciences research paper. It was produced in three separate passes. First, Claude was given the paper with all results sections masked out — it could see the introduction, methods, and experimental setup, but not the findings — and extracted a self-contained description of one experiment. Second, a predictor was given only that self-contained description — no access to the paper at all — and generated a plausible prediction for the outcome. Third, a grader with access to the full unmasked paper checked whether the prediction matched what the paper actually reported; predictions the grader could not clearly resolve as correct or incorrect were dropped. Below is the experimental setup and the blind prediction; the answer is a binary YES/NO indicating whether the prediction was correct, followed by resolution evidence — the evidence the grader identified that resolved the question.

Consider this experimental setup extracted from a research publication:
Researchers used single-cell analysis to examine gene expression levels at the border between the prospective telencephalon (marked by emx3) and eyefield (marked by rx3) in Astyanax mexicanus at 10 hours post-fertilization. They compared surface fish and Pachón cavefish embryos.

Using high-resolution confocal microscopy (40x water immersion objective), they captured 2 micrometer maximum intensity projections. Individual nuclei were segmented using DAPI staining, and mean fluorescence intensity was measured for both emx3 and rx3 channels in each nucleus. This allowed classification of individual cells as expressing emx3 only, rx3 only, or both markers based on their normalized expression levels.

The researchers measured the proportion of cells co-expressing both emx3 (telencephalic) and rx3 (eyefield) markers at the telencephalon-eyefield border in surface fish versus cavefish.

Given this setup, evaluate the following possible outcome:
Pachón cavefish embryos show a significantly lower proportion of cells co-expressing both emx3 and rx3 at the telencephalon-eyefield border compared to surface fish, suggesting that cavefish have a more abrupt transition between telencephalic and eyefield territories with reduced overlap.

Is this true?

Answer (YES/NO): NO